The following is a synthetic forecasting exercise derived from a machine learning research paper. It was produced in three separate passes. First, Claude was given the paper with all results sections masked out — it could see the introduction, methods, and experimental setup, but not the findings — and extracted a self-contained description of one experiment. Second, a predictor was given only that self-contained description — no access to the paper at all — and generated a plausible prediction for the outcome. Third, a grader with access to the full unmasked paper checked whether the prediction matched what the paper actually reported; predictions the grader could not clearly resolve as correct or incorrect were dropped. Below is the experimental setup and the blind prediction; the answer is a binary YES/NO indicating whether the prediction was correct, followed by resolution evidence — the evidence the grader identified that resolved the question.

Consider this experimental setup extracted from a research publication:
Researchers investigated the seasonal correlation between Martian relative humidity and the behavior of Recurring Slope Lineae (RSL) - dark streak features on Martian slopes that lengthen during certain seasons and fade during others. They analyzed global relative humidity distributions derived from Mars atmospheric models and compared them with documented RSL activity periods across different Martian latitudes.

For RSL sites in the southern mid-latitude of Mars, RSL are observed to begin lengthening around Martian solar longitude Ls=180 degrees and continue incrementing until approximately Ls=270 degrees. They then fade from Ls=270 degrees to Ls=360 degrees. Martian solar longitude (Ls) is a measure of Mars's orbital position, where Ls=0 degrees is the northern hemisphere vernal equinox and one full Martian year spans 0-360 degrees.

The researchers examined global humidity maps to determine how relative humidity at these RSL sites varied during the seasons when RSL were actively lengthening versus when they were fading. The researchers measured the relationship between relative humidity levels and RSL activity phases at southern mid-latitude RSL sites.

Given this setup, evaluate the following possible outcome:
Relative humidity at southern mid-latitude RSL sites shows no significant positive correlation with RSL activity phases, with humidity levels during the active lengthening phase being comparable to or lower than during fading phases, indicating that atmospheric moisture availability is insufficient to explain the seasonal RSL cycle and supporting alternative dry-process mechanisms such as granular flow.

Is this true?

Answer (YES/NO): YES